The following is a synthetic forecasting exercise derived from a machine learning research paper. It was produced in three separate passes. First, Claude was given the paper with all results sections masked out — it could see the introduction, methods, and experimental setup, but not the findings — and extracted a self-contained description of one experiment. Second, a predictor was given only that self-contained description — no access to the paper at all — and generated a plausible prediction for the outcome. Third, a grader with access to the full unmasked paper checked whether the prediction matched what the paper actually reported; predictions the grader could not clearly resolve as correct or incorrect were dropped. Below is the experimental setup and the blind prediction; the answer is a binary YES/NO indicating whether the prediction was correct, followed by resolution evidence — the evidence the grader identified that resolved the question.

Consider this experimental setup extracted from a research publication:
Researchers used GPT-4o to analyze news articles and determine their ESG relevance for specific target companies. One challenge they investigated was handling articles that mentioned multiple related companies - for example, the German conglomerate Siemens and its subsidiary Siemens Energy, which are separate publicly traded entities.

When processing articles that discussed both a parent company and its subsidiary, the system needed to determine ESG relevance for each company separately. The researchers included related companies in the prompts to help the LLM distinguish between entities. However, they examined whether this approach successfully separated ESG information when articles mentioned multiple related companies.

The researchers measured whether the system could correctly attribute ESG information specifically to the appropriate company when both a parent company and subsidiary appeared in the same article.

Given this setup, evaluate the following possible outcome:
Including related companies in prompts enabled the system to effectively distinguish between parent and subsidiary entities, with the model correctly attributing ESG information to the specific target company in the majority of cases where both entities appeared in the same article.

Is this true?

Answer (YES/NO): NO